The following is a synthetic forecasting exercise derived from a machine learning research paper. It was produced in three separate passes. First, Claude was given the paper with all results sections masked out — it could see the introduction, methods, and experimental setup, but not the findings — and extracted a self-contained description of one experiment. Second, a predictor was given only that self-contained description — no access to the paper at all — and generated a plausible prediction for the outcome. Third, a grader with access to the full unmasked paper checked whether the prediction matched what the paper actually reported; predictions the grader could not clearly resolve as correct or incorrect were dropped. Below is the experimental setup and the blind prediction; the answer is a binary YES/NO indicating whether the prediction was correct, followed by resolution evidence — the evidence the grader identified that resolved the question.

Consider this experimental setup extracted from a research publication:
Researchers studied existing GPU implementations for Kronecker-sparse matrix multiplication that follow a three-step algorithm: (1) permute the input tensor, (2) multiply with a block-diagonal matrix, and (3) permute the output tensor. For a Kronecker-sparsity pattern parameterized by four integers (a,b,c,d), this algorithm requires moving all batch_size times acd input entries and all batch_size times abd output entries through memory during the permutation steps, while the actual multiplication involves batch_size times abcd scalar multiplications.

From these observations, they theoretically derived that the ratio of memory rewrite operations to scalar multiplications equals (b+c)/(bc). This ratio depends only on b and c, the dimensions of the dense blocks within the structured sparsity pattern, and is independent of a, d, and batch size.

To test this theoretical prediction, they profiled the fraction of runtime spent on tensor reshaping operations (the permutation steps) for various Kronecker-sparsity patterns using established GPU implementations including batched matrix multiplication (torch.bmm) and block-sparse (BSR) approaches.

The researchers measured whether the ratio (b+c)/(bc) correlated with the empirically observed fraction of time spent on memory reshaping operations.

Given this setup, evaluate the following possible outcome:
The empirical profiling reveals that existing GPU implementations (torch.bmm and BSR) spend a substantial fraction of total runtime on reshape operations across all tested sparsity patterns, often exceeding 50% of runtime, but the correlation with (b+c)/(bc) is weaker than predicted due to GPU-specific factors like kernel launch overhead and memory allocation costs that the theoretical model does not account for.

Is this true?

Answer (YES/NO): NO